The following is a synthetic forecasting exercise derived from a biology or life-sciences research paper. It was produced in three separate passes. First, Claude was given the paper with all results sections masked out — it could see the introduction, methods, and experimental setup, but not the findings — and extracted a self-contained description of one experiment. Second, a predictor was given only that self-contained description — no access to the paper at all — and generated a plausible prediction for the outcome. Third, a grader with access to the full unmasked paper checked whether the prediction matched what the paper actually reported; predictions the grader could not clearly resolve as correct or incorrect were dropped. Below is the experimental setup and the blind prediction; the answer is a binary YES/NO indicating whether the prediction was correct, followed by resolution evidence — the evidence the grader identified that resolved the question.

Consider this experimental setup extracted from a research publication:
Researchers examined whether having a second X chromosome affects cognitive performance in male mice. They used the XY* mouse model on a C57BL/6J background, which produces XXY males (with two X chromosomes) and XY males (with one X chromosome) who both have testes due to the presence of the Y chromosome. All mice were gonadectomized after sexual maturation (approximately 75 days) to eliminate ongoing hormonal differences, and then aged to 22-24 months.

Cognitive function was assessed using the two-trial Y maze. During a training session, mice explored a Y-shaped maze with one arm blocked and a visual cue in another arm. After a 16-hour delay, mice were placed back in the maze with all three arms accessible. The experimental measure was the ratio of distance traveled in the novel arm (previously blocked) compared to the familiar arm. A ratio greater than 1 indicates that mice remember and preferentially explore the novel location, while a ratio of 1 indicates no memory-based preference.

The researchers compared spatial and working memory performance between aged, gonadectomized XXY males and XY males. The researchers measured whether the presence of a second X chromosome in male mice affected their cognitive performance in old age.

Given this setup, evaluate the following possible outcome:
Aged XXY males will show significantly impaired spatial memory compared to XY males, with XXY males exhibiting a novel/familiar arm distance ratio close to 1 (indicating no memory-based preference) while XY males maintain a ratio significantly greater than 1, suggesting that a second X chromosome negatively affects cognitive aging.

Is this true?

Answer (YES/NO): NO